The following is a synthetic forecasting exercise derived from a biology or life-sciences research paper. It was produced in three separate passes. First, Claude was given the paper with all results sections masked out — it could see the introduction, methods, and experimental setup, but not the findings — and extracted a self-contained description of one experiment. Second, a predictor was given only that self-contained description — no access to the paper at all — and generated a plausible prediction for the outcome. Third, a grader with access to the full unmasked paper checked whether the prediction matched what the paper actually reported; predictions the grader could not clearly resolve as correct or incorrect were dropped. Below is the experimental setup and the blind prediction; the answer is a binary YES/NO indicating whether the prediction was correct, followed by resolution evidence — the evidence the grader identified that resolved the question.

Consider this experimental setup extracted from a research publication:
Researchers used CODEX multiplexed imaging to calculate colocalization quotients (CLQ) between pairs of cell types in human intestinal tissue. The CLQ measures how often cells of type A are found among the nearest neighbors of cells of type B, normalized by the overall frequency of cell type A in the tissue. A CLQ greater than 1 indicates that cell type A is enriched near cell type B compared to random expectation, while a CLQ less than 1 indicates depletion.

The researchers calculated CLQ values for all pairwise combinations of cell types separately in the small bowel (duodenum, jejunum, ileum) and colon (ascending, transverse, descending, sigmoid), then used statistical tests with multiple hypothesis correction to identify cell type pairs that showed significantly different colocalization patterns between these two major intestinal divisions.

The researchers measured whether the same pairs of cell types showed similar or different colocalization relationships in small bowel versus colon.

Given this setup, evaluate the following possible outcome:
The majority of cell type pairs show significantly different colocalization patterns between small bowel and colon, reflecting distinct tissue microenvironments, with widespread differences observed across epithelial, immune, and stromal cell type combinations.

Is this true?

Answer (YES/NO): NO